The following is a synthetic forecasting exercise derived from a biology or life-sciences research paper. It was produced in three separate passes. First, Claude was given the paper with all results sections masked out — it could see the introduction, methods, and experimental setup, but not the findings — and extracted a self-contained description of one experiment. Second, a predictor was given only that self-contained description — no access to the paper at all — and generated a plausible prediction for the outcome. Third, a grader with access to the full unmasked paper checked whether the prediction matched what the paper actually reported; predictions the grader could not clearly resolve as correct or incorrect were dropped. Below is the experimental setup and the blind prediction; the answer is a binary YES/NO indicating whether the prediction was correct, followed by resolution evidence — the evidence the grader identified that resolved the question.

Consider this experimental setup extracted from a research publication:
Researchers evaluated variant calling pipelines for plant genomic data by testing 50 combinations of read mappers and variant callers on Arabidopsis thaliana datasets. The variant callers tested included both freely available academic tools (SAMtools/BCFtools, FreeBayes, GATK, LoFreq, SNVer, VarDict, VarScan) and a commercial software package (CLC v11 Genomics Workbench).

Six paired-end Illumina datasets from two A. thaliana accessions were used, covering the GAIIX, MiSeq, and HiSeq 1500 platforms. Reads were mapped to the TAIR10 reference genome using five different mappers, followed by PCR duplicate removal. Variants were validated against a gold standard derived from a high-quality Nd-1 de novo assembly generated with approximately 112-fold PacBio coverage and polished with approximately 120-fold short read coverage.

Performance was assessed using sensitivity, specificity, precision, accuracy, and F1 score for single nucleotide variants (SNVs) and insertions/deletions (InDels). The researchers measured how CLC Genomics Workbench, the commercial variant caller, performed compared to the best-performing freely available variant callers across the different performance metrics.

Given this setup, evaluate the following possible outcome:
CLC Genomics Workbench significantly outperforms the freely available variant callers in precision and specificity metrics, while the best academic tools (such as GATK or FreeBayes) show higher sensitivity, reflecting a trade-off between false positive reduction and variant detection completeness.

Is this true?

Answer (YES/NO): NO